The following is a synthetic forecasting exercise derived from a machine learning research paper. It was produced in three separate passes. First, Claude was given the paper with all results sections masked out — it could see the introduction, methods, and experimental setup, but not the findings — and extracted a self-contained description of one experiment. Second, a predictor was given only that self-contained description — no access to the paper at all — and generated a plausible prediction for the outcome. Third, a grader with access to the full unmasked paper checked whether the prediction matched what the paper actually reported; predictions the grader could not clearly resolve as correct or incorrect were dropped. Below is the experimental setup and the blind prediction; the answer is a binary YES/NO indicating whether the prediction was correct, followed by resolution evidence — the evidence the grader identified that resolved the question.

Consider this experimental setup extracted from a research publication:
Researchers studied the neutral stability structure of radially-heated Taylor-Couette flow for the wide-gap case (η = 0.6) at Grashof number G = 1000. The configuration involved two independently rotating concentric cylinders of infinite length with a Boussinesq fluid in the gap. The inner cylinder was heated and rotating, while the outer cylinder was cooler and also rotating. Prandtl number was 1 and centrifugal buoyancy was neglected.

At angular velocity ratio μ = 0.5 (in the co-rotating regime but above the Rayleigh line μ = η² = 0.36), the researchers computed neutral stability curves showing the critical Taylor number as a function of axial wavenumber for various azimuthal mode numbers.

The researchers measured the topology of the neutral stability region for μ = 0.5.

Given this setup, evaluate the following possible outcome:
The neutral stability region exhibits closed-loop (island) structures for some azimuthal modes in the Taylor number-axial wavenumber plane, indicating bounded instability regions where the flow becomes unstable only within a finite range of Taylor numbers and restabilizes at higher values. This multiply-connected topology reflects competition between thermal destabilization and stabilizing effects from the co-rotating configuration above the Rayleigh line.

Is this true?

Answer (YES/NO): YES